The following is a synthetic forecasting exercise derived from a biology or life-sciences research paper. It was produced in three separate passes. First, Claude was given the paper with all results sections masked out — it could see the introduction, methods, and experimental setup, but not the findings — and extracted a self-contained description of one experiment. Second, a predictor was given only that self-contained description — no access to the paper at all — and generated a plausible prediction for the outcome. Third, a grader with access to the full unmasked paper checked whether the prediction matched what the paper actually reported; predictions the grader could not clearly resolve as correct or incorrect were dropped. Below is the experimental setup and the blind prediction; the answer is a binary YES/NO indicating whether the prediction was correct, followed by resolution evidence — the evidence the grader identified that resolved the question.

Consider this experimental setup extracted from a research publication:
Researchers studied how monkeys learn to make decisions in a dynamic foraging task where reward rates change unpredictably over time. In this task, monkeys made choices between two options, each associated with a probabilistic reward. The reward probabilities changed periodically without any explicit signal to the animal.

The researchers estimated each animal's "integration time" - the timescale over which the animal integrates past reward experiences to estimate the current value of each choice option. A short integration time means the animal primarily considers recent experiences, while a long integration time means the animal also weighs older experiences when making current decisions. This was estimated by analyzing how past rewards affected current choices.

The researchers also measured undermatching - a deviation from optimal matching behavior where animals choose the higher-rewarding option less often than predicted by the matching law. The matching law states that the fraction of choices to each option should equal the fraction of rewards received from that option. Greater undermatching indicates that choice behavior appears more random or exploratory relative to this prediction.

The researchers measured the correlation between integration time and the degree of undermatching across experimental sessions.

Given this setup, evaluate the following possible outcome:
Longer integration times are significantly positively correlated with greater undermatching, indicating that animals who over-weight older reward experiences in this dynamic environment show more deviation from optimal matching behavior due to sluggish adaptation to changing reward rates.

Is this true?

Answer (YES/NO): YES